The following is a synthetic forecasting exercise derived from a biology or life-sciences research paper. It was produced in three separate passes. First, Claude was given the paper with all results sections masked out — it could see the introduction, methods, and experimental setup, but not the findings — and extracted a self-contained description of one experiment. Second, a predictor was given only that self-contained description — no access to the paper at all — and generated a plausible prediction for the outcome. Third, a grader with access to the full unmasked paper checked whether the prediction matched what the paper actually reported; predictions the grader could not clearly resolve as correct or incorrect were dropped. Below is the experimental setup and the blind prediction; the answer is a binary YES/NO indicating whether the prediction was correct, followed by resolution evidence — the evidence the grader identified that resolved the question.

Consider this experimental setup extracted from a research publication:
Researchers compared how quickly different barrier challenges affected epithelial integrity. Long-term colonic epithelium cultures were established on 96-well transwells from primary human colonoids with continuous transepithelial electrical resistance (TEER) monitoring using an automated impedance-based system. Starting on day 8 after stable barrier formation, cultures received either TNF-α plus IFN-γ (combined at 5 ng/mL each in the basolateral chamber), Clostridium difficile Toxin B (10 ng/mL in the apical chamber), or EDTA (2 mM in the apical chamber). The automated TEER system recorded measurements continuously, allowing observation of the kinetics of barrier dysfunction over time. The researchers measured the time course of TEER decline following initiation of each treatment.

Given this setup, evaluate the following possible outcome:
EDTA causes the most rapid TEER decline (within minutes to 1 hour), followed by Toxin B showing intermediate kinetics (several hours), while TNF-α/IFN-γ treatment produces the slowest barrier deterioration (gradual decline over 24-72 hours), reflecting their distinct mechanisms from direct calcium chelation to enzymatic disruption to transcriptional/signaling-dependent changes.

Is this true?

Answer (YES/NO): NO